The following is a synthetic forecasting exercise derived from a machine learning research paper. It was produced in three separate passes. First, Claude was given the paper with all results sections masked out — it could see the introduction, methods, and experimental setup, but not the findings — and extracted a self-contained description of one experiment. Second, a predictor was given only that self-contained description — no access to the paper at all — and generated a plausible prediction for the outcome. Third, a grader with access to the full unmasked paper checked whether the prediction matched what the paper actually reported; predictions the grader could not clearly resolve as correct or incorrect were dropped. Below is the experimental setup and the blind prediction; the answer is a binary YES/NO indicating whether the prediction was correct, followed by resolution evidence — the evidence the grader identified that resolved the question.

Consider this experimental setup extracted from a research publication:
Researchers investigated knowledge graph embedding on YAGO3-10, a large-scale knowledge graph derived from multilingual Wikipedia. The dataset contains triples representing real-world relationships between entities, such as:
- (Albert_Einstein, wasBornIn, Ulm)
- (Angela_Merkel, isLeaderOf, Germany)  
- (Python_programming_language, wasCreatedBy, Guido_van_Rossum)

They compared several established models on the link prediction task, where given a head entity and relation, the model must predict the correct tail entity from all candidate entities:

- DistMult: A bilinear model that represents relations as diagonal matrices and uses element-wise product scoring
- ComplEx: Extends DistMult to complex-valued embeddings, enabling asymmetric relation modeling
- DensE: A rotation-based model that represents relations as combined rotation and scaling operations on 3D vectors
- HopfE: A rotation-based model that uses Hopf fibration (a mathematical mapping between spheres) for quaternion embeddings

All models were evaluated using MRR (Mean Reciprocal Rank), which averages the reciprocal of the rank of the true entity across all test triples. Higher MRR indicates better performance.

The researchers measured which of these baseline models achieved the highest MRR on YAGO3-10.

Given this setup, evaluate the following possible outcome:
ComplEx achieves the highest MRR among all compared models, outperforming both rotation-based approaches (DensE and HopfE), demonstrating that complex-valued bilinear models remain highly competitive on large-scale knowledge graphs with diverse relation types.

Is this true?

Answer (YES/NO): NO